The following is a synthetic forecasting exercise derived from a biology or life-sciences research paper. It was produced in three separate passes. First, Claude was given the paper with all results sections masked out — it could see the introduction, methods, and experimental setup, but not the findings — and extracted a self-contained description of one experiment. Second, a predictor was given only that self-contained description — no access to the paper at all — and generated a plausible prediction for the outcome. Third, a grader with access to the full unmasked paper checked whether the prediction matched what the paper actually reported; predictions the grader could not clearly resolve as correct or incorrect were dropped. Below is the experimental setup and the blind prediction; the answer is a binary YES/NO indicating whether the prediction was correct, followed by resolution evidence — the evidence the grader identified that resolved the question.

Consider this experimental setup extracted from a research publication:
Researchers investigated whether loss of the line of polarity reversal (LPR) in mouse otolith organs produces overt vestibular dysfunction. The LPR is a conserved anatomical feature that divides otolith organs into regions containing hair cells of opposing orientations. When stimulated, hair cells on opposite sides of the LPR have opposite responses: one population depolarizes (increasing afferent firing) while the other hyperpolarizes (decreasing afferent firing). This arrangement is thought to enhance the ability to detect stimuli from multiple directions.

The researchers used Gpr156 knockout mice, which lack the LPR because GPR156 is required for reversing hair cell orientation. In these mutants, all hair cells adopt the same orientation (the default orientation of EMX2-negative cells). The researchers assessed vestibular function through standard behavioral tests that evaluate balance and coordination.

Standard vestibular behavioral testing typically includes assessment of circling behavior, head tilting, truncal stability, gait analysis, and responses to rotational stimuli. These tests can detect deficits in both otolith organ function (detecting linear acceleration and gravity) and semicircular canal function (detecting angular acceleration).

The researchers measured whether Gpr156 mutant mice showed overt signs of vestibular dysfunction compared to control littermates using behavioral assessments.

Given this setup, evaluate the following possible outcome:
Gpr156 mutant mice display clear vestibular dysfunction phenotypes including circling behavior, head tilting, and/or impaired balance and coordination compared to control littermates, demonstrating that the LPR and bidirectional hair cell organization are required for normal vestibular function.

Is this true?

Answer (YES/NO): NO